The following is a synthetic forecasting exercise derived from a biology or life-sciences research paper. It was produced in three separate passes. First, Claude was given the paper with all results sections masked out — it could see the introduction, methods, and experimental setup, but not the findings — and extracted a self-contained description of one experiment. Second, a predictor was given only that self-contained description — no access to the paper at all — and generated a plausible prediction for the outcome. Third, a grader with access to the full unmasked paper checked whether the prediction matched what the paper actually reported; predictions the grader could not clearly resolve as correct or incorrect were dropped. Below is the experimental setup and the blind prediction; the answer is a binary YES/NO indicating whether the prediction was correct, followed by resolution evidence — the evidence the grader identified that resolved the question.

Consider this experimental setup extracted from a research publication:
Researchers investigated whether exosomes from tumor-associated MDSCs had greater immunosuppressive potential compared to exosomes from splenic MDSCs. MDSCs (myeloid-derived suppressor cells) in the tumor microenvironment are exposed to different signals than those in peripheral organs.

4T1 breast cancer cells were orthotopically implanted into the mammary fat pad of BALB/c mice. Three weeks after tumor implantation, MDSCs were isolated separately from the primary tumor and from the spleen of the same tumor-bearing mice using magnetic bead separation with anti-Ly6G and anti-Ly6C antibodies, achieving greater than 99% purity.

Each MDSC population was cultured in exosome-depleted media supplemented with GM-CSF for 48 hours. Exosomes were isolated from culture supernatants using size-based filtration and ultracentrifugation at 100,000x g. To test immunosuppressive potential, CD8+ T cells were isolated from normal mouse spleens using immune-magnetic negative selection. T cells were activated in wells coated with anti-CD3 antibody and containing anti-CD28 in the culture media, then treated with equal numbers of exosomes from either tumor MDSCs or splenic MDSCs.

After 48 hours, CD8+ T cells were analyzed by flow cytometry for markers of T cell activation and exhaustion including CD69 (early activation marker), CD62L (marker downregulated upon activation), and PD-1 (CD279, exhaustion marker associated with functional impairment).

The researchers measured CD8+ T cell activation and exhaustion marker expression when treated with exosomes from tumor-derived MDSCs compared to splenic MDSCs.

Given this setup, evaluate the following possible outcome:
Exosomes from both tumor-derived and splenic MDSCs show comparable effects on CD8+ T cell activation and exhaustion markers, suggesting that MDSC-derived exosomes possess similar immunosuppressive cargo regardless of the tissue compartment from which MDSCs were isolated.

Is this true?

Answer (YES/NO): NO